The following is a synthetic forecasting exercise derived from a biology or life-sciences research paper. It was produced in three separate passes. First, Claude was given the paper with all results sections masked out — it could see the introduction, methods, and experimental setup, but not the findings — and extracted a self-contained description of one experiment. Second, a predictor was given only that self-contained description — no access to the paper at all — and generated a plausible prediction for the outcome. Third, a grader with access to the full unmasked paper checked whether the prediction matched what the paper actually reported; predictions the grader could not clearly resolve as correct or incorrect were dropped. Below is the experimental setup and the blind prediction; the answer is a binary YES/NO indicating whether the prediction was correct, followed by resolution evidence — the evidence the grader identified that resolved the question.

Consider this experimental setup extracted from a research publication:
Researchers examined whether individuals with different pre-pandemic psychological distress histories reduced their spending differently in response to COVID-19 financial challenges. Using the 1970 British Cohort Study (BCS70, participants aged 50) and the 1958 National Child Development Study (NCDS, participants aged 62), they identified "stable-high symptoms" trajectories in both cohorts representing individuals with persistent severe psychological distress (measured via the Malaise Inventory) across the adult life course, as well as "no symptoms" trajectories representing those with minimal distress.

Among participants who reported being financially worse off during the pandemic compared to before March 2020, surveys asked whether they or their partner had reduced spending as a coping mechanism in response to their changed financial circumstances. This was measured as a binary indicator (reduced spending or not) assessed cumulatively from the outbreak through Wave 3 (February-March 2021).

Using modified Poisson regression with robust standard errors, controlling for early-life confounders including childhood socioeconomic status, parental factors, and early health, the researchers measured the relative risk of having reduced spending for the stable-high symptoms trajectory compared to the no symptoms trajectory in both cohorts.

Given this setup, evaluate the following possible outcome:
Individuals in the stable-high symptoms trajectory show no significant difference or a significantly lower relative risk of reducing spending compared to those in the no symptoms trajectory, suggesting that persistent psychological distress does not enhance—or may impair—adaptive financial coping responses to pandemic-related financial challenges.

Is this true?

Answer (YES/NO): NO